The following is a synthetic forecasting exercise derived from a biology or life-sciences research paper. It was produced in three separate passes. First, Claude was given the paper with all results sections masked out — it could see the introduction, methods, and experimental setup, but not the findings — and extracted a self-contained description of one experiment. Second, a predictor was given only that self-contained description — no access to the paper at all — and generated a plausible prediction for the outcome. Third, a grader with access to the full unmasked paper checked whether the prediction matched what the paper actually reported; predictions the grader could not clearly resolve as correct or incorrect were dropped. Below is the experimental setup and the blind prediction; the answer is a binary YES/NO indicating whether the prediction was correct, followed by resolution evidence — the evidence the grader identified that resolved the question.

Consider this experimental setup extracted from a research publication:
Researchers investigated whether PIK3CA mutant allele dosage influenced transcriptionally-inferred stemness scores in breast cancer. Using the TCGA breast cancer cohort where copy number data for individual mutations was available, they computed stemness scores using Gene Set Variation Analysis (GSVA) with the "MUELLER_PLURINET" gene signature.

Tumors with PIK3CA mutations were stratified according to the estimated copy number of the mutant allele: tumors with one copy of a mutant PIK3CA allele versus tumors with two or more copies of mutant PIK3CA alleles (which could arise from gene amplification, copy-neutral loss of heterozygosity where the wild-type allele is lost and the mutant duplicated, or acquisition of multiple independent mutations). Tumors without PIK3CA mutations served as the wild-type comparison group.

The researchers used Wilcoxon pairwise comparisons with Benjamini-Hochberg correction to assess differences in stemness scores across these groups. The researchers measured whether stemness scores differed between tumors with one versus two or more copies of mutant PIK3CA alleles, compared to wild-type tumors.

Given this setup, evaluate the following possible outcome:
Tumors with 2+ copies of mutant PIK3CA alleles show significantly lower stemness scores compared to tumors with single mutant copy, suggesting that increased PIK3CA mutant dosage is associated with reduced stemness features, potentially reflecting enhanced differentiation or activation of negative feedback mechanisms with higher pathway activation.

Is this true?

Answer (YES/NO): NO